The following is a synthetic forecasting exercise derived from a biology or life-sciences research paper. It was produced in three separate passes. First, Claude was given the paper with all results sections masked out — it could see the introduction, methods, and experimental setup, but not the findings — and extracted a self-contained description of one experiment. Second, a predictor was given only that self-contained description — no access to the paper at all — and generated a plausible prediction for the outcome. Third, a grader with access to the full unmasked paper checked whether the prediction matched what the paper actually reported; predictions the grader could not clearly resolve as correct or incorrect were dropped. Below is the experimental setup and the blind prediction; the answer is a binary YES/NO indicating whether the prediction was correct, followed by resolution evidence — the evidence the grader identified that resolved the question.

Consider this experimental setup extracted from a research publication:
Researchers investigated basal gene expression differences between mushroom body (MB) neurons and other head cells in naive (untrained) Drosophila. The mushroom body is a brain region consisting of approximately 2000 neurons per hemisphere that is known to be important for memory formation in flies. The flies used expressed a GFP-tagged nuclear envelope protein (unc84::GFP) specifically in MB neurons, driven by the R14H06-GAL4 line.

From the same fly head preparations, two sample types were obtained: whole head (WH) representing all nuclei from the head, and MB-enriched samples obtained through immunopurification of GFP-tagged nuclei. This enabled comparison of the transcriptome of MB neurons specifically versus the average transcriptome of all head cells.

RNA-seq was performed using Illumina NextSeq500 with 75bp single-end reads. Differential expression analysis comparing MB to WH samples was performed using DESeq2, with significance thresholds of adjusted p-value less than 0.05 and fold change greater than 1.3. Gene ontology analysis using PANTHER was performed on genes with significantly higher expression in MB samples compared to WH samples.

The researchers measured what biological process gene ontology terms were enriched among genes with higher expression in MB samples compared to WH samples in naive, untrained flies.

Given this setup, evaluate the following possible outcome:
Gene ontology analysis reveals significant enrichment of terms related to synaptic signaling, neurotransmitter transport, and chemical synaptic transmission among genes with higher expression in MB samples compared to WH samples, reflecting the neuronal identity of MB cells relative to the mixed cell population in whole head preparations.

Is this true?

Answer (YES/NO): NO